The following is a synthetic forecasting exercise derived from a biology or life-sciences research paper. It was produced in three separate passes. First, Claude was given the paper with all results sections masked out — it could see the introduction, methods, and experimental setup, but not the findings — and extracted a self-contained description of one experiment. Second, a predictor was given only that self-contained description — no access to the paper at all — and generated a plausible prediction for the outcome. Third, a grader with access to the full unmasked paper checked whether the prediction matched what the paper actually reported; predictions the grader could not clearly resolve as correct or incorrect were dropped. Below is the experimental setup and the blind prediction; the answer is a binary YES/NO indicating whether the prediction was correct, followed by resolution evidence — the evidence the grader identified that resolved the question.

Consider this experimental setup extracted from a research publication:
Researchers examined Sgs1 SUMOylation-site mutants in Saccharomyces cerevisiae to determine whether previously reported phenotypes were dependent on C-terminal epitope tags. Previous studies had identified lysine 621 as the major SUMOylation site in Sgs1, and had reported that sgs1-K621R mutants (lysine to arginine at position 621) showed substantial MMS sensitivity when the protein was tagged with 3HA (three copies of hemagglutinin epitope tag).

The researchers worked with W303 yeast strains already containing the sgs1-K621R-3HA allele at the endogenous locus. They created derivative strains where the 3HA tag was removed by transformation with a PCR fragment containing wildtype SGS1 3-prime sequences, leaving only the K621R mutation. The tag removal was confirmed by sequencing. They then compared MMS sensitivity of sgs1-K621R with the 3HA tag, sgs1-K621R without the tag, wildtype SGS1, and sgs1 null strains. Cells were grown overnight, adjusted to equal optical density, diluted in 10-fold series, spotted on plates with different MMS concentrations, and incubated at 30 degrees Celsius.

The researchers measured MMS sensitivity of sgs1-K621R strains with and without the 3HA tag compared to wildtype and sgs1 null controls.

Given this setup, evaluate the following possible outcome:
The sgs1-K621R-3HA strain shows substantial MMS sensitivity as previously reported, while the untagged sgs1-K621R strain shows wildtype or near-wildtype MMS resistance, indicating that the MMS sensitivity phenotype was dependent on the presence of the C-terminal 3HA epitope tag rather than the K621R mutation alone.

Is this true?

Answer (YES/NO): NO